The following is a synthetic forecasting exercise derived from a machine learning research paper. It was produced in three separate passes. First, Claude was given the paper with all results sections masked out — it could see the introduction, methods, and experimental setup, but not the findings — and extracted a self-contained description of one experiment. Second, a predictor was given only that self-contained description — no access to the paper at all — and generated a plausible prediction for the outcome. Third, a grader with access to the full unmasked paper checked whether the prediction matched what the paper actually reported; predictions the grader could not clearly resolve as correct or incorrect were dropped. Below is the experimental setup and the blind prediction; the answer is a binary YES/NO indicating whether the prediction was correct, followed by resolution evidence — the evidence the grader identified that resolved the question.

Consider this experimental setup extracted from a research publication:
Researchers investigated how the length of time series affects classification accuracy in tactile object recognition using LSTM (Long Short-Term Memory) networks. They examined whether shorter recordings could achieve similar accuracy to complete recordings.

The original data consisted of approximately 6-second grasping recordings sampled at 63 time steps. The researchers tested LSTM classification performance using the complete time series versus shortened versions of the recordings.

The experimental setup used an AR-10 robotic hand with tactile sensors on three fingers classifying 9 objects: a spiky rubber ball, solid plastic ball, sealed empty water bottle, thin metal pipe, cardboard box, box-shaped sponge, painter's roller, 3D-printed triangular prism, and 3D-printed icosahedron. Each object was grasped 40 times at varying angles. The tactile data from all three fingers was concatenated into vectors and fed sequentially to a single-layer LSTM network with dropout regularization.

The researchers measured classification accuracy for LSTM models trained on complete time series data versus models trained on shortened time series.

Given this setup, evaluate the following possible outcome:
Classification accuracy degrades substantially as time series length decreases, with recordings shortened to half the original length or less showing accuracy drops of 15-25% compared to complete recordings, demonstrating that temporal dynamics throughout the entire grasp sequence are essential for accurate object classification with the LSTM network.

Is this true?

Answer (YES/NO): NO